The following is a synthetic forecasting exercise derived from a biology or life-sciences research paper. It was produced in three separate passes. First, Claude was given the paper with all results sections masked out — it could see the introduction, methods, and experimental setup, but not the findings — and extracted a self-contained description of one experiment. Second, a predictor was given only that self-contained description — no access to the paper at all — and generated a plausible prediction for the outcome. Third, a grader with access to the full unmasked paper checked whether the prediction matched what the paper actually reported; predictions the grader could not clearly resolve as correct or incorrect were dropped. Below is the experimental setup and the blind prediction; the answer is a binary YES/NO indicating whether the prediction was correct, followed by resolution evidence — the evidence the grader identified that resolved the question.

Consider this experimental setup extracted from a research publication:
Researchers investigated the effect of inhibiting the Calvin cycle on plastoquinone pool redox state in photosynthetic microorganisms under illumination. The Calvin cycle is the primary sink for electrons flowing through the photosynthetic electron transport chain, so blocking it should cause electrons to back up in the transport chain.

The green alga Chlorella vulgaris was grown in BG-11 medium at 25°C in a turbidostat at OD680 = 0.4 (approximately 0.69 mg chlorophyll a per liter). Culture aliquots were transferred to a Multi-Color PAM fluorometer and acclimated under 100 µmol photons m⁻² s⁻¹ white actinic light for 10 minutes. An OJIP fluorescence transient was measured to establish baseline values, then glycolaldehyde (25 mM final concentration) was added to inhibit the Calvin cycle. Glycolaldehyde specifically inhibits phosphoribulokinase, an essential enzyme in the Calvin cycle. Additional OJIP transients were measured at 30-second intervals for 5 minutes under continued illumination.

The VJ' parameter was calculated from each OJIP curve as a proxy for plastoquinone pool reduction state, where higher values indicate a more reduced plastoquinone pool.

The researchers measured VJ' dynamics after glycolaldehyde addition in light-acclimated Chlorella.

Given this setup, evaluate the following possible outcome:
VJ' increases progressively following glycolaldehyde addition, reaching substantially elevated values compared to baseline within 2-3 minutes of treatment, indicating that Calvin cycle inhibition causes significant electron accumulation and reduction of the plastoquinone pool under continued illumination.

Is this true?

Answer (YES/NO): YES